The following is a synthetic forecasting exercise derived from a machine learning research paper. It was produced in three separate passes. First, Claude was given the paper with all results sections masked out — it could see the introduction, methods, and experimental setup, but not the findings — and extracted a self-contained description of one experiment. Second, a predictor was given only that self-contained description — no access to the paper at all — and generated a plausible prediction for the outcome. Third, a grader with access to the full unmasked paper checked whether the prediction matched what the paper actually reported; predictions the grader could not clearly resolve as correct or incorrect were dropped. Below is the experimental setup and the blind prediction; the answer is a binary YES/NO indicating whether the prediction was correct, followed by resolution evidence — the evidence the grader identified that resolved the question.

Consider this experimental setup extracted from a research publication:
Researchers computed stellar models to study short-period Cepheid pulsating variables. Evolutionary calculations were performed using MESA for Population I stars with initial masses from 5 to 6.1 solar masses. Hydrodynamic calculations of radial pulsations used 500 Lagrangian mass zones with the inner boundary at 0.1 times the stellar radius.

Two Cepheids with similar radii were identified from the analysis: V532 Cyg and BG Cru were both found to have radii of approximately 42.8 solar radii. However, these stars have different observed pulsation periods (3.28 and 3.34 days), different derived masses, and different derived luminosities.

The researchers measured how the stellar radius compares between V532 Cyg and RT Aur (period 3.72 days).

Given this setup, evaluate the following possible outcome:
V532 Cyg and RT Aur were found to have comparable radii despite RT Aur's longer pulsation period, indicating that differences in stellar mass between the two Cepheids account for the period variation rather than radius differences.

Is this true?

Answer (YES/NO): NO